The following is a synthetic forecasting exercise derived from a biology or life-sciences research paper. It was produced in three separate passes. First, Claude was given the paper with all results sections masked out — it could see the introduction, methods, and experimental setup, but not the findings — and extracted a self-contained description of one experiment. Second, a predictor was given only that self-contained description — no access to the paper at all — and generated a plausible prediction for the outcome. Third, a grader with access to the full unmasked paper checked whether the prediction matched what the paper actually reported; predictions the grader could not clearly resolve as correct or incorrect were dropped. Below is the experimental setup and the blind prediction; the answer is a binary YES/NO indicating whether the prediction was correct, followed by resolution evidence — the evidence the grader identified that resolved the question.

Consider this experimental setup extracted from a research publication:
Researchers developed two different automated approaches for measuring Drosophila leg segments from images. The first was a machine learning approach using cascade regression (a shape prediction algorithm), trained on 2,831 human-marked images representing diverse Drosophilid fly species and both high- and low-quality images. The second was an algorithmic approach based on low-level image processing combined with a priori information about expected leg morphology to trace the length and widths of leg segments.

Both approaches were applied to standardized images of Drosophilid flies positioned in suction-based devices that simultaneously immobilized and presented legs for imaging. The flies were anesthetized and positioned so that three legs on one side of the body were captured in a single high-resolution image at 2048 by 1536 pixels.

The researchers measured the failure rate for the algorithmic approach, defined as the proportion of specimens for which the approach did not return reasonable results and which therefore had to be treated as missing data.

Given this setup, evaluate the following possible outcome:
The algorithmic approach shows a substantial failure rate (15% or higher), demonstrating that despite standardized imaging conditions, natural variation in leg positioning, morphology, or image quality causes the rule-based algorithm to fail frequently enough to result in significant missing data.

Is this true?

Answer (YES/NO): NO